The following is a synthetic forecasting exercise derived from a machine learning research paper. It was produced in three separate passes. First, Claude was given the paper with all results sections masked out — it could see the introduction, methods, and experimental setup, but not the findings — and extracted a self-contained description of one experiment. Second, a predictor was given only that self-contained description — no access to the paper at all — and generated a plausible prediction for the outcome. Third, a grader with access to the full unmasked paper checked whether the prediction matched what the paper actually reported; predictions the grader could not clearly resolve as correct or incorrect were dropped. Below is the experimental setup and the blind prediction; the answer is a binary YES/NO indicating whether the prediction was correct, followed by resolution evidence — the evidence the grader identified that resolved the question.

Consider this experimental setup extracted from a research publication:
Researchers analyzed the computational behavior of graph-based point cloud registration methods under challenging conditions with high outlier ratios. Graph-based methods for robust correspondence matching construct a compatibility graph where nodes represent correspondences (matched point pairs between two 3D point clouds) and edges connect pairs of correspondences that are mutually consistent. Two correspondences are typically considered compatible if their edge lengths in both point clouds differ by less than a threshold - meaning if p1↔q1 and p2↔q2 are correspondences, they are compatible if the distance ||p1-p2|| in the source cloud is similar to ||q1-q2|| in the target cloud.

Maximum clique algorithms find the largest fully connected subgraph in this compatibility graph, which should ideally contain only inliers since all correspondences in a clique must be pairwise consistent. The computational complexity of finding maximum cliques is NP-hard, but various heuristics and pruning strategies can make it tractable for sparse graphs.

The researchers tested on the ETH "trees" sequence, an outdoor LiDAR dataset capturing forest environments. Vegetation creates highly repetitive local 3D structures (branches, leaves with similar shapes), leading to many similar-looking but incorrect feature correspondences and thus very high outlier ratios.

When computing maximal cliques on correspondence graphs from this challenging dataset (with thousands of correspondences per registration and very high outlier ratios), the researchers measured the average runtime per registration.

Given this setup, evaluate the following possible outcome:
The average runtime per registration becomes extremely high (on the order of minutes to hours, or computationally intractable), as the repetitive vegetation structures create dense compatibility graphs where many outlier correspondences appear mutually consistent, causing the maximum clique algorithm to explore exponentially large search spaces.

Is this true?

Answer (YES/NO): YES